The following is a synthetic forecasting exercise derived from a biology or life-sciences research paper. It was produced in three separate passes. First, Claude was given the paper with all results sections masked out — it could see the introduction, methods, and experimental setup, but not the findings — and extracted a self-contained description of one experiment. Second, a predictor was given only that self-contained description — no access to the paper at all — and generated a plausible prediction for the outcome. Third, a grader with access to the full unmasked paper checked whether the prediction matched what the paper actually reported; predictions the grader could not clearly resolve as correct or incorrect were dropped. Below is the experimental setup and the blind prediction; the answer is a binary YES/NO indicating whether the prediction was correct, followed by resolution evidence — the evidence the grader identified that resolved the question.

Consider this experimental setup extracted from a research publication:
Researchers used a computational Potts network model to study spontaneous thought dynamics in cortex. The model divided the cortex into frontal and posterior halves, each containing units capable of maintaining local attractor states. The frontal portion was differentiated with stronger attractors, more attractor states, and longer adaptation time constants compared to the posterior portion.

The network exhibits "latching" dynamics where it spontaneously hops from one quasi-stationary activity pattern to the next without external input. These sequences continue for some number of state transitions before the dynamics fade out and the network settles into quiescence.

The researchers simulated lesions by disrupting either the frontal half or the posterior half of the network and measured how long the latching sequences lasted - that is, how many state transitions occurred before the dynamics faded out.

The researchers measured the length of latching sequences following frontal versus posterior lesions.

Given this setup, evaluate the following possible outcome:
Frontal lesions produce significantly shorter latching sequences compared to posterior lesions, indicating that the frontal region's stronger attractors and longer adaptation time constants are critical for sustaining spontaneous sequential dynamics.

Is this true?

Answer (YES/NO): YES